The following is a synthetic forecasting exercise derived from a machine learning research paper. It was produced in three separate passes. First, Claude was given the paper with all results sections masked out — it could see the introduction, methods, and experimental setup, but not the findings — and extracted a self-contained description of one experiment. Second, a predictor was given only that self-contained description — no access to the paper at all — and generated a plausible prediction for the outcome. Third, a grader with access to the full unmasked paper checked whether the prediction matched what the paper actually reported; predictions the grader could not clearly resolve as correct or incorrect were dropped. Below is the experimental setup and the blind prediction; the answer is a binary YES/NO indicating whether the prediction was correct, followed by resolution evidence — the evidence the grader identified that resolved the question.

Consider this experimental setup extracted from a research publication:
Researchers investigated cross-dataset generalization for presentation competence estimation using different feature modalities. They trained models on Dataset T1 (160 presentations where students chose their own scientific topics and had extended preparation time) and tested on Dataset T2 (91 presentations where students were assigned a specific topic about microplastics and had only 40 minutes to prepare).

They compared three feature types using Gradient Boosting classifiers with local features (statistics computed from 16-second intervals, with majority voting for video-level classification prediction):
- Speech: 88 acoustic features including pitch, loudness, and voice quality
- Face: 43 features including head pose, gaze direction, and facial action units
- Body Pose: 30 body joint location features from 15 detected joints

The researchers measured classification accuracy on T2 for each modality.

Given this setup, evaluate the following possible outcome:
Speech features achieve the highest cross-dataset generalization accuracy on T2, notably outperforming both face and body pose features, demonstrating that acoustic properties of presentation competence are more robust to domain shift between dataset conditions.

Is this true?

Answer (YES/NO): NO